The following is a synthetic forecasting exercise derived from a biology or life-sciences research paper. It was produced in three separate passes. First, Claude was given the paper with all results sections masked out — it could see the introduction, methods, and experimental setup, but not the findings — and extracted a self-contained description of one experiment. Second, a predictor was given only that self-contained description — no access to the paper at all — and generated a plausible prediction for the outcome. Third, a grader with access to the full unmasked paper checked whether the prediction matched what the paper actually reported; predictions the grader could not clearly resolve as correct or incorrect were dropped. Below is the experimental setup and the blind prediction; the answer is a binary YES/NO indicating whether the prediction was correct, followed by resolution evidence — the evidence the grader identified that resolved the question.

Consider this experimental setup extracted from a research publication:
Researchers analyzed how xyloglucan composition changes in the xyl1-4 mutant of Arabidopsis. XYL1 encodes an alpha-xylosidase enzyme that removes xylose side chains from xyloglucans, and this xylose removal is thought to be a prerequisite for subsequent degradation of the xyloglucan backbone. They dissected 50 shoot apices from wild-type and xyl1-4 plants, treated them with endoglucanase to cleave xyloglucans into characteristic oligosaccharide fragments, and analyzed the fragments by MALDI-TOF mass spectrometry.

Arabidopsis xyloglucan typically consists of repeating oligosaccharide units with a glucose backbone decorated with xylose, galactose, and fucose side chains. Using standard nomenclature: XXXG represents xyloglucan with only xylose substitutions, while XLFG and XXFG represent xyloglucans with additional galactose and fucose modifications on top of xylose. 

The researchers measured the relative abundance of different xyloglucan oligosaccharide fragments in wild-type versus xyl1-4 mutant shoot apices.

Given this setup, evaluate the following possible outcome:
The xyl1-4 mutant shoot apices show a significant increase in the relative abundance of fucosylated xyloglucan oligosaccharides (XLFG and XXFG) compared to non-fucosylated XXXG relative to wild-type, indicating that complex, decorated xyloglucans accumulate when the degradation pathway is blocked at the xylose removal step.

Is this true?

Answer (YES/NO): NO